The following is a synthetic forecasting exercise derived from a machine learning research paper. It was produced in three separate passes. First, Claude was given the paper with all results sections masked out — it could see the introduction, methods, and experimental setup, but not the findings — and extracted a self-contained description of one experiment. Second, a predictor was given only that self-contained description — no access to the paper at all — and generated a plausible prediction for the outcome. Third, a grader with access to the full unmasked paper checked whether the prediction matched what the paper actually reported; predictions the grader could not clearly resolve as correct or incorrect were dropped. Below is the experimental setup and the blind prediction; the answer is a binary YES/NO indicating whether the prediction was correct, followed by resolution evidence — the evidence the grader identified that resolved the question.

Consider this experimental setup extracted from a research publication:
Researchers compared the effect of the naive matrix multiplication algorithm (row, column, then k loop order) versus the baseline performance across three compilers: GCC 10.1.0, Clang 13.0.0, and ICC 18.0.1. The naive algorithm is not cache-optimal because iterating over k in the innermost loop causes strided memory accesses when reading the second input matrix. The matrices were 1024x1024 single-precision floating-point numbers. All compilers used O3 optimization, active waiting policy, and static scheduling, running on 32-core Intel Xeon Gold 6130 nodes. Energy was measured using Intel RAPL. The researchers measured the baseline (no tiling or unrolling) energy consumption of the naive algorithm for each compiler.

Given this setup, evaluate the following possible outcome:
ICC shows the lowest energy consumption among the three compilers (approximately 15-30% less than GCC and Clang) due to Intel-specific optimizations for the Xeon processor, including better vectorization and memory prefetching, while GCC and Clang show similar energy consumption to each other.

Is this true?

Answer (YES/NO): NO